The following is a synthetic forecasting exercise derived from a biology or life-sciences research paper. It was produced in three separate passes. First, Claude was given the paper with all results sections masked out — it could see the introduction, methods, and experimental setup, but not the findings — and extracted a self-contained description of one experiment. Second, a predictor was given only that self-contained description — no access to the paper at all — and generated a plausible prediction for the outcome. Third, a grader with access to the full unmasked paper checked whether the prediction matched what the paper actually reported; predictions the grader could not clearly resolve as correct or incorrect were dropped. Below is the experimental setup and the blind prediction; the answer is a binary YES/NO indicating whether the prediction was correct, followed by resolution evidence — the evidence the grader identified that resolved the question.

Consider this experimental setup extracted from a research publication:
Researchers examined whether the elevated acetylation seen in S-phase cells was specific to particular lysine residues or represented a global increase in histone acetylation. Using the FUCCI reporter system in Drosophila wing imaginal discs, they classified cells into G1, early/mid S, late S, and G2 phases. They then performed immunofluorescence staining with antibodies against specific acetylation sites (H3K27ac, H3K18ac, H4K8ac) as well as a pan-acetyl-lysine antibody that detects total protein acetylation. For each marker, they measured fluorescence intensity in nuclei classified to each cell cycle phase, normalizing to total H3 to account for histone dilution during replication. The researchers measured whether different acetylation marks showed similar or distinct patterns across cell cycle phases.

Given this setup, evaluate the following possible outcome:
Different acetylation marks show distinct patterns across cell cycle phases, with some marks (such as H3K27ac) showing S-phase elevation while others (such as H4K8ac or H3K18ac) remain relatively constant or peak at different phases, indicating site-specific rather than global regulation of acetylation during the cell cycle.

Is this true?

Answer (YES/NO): NO